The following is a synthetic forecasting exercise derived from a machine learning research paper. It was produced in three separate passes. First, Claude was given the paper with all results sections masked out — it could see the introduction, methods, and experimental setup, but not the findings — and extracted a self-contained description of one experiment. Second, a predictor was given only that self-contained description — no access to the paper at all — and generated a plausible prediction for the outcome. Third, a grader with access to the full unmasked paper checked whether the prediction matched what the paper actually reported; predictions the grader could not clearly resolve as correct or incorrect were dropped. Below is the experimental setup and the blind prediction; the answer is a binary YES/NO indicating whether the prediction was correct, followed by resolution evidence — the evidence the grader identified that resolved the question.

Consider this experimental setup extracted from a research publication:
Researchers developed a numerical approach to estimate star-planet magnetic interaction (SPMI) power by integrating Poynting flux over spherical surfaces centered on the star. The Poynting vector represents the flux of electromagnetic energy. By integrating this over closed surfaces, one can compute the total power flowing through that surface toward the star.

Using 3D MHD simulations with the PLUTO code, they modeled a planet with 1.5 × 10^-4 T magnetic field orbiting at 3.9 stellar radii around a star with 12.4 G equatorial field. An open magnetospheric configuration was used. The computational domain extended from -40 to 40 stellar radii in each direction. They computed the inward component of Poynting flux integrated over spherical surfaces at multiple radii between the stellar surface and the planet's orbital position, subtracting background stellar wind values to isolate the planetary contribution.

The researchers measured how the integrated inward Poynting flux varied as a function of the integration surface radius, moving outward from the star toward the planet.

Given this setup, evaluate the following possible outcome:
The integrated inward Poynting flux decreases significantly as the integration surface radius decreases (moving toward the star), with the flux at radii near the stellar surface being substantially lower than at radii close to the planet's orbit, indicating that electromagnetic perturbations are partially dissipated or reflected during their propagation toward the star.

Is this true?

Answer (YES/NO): NO